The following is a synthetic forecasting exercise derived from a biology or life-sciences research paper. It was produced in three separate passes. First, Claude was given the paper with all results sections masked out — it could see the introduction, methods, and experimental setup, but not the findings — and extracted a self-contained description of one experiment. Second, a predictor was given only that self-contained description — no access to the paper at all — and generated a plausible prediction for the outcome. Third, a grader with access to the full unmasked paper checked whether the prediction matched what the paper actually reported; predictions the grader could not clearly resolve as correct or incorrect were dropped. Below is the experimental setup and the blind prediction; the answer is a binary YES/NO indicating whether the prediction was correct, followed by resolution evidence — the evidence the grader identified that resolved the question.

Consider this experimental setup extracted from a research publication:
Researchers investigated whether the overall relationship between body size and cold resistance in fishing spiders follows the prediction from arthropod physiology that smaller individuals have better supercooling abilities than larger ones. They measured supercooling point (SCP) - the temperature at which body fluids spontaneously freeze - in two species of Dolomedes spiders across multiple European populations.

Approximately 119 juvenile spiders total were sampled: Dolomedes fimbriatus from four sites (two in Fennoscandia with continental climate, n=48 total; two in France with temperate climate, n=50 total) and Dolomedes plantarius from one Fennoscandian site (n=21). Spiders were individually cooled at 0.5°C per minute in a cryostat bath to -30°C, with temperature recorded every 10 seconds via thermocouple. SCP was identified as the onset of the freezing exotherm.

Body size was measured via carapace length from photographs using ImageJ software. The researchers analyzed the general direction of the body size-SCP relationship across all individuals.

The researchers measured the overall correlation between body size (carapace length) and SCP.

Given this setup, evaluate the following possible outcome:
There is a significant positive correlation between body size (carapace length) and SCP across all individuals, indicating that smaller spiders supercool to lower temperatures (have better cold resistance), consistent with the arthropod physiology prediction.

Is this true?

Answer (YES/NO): YES